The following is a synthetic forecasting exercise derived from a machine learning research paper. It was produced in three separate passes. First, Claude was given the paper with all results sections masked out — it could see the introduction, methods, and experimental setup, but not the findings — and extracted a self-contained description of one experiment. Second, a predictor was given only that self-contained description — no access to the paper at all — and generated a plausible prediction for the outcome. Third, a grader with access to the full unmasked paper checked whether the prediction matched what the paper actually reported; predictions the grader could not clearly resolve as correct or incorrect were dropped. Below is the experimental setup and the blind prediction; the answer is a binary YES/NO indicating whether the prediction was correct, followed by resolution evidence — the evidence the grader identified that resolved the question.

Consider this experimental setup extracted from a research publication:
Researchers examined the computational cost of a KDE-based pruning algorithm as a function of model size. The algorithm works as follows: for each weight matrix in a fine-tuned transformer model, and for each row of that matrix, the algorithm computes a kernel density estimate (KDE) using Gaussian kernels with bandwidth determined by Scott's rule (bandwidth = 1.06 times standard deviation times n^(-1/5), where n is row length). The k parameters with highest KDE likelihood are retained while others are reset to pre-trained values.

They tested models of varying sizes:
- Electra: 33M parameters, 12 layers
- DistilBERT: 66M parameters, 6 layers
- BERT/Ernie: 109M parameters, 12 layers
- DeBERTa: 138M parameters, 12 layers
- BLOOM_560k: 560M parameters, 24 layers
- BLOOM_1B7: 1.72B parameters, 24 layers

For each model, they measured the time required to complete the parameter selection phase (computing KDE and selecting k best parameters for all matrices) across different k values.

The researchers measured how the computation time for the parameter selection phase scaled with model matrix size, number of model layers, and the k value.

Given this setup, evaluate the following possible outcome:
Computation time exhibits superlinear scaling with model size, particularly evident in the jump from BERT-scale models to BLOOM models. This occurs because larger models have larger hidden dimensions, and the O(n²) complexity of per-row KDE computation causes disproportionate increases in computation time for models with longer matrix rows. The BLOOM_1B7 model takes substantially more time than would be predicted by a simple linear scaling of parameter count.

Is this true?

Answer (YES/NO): NO